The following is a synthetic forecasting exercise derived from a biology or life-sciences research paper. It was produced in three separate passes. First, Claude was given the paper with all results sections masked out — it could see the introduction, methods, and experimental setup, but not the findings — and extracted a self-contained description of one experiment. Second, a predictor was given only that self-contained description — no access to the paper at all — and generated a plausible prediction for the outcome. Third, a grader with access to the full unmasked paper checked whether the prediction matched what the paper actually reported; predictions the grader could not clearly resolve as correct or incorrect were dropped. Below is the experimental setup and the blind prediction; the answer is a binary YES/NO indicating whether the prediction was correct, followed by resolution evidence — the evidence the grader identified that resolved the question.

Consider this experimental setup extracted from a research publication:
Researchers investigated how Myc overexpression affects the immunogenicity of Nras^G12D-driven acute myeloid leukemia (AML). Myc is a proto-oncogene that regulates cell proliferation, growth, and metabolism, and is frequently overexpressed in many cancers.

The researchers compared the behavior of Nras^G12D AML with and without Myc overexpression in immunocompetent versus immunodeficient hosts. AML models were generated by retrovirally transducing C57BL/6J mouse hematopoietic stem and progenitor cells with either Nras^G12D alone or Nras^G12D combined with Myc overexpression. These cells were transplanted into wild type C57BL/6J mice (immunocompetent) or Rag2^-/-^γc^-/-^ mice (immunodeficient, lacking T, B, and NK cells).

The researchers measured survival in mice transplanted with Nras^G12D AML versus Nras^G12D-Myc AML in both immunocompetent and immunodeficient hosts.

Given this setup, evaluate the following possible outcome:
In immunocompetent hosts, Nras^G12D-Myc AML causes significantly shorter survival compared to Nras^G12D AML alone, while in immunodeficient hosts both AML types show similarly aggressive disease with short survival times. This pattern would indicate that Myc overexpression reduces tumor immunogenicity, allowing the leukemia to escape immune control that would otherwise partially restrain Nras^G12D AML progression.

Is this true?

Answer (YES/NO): YES